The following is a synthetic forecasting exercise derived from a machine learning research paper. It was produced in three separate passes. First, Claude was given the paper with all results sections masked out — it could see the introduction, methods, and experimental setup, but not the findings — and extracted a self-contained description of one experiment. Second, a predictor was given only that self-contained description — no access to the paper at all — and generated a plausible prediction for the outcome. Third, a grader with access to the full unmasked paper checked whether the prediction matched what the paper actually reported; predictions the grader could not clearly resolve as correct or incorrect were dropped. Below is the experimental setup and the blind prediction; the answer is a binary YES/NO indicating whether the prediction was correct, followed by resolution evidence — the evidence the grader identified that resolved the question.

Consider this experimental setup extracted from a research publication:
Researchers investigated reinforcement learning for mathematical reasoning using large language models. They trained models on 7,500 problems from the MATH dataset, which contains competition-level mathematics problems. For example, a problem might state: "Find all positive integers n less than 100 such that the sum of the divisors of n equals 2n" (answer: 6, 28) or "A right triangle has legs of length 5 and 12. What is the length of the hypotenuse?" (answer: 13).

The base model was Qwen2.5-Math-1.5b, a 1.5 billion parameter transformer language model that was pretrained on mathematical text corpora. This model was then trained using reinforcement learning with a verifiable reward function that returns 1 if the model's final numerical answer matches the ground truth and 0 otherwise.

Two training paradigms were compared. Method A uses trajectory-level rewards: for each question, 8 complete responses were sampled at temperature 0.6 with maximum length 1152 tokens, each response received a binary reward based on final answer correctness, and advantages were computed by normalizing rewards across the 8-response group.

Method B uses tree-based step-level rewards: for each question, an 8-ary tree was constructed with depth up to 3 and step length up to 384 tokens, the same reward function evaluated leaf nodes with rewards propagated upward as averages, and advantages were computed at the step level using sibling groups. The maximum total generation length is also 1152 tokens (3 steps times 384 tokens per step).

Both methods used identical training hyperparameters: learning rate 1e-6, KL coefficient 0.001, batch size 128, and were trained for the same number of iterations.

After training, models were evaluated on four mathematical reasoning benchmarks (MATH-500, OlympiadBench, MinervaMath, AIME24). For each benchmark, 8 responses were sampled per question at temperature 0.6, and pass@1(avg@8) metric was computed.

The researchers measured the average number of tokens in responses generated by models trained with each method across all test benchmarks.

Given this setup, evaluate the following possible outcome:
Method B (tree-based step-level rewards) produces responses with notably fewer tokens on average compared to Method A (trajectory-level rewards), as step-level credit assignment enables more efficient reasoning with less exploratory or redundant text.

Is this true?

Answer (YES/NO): YES